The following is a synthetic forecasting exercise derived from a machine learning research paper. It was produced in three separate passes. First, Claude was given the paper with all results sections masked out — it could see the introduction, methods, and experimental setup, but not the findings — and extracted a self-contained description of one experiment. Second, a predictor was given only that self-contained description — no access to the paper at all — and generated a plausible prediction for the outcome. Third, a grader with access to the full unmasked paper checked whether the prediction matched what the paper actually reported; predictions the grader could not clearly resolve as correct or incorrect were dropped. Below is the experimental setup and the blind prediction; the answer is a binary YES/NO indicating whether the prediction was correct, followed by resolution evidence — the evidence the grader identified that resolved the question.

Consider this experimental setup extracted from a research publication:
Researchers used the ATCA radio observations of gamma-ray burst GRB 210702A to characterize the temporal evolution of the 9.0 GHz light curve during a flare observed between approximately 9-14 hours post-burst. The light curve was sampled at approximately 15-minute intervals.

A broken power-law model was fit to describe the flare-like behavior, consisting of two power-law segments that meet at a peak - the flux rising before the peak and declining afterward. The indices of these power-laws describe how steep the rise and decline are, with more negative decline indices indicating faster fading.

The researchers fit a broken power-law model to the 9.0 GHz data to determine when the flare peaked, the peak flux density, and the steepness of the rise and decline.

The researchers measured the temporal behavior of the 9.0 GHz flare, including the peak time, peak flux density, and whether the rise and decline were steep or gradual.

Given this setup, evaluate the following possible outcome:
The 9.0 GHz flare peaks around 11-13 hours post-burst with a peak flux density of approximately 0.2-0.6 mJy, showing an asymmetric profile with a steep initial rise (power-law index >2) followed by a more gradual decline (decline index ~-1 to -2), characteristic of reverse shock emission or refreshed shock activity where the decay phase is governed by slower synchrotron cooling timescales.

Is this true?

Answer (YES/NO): NO